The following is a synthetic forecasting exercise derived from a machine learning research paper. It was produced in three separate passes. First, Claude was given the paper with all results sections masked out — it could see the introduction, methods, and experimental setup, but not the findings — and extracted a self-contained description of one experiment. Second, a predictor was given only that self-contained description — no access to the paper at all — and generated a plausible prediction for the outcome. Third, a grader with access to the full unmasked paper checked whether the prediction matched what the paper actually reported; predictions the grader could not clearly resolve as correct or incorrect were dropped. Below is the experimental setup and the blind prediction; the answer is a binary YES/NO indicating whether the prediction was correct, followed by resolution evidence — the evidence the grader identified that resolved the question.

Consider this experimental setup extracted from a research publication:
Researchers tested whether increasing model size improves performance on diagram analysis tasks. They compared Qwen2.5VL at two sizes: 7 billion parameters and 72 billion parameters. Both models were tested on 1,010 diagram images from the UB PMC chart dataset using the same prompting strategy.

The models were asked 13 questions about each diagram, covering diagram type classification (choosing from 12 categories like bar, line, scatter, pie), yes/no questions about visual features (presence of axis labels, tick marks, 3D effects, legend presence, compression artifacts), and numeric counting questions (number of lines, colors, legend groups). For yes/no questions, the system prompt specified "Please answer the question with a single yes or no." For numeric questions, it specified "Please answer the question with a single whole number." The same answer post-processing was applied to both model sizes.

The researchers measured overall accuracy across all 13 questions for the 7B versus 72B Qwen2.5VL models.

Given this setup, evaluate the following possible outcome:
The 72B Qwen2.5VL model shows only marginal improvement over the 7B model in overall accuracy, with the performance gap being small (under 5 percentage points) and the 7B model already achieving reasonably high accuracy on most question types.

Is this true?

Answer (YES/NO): NO